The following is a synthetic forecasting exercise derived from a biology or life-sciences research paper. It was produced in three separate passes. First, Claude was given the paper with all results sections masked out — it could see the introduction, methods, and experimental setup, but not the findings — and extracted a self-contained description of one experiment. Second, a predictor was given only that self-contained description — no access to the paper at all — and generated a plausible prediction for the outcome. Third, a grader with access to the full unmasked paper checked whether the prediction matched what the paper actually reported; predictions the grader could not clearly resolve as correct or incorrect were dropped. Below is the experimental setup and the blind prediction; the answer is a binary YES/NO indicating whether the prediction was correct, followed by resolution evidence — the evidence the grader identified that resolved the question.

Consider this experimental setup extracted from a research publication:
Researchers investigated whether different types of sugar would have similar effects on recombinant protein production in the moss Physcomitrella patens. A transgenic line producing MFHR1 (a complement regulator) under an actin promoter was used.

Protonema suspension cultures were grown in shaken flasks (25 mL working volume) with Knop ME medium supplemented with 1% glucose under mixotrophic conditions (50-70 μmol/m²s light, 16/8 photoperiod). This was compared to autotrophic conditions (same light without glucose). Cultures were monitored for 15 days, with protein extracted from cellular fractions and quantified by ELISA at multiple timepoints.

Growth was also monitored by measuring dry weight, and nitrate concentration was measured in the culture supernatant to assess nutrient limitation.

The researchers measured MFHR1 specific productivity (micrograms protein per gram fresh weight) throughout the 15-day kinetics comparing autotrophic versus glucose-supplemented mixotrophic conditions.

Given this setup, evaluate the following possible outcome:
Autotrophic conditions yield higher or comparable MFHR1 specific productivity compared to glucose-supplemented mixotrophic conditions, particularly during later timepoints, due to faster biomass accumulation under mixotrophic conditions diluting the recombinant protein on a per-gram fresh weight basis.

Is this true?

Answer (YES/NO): NO